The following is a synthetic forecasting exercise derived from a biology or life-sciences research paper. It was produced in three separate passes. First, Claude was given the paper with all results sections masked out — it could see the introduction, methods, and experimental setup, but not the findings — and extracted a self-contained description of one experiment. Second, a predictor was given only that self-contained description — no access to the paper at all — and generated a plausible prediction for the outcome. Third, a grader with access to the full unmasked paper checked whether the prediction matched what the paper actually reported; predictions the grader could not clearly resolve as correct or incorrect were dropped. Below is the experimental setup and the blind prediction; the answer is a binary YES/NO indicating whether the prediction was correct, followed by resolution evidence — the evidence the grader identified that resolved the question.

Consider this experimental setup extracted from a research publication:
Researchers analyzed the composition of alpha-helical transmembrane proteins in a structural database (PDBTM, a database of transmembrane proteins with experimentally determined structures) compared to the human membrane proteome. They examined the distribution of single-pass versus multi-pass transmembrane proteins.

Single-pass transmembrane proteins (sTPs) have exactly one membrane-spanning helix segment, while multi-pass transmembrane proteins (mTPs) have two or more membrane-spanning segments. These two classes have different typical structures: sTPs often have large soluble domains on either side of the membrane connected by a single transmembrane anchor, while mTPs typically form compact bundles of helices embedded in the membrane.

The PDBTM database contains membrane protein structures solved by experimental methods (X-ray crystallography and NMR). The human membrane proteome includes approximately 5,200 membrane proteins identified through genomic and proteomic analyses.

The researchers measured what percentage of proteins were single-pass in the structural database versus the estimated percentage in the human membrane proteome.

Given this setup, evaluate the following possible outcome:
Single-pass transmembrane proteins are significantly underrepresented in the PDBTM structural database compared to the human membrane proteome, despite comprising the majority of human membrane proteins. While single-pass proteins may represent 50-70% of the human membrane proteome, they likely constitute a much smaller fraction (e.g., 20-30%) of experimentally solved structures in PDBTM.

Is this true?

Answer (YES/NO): NO